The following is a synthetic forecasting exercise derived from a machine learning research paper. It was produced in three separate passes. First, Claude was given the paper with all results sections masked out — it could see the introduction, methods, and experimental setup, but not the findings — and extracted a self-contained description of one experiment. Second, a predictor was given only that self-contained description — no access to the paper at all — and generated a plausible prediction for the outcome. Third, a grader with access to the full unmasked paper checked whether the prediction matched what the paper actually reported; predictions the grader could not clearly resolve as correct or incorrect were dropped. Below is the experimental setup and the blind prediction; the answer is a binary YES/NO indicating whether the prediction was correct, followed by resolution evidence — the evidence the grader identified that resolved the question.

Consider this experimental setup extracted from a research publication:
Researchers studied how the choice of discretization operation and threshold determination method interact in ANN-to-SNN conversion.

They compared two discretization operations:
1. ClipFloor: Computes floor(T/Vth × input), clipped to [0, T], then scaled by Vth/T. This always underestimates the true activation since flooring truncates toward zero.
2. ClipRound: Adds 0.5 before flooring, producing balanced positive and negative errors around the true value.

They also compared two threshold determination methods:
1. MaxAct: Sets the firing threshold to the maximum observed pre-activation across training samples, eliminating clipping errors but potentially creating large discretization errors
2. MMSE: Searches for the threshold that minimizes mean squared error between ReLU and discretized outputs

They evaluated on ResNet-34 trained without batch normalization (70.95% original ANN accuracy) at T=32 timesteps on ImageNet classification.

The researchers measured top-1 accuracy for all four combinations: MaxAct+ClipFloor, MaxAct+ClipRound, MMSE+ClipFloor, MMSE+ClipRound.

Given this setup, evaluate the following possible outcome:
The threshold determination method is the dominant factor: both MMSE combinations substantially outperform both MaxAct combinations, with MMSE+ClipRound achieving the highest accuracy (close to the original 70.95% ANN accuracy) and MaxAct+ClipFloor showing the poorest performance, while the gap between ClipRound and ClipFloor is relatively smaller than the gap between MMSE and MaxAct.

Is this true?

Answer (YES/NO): NO